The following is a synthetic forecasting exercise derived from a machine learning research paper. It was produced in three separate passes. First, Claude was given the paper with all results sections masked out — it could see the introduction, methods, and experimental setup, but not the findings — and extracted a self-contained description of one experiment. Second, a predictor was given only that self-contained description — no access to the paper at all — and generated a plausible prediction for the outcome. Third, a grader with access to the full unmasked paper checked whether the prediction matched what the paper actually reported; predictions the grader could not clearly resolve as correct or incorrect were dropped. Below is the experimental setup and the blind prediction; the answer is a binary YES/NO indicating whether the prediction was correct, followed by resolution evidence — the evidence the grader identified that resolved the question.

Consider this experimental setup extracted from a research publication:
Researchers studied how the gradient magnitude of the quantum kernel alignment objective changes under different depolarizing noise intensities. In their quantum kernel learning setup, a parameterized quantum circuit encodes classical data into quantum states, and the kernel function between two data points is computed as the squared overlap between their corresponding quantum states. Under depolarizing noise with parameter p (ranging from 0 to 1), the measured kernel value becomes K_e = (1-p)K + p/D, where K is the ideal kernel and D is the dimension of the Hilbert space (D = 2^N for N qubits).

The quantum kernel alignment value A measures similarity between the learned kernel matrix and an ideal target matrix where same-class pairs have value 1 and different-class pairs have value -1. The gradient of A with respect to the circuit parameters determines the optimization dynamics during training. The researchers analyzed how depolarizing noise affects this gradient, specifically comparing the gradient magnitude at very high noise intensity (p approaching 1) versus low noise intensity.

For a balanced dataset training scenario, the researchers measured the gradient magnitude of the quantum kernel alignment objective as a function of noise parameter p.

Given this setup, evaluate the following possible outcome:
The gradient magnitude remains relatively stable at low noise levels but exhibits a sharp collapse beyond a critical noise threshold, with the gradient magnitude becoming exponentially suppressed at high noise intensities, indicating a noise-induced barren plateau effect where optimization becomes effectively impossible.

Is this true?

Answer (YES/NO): NO